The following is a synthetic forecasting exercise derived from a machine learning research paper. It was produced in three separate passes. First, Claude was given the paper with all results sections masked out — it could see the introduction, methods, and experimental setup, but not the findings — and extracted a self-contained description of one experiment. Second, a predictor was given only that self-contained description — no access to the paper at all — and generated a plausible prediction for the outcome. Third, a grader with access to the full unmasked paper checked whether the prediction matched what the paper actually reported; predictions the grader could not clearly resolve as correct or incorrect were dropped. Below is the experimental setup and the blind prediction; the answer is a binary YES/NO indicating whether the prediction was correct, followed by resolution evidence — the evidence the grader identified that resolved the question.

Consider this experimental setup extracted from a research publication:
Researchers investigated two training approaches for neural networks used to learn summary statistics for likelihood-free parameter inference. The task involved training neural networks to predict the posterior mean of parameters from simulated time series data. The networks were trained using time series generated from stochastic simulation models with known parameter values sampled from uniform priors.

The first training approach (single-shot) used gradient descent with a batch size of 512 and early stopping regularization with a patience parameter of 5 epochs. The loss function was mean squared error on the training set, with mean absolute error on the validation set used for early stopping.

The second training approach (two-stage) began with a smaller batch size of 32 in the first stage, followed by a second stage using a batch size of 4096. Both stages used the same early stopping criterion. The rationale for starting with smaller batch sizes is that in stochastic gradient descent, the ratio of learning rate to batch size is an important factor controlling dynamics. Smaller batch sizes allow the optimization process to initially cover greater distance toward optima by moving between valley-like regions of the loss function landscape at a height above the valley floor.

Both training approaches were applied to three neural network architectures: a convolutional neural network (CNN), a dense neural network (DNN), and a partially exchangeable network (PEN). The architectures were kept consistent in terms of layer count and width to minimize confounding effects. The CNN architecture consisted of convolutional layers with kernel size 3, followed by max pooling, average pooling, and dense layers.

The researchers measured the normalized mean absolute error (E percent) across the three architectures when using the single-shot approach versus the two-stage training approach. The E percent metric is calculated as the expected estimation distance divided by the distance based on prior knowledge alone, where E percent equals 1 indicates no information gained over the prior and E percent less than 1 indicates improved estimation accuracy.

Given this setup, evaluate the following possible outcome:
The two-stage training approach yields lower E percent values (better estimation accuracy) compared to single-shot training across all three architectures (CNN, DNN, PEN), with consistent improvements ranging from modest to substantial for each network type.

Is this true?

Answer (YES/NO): YES